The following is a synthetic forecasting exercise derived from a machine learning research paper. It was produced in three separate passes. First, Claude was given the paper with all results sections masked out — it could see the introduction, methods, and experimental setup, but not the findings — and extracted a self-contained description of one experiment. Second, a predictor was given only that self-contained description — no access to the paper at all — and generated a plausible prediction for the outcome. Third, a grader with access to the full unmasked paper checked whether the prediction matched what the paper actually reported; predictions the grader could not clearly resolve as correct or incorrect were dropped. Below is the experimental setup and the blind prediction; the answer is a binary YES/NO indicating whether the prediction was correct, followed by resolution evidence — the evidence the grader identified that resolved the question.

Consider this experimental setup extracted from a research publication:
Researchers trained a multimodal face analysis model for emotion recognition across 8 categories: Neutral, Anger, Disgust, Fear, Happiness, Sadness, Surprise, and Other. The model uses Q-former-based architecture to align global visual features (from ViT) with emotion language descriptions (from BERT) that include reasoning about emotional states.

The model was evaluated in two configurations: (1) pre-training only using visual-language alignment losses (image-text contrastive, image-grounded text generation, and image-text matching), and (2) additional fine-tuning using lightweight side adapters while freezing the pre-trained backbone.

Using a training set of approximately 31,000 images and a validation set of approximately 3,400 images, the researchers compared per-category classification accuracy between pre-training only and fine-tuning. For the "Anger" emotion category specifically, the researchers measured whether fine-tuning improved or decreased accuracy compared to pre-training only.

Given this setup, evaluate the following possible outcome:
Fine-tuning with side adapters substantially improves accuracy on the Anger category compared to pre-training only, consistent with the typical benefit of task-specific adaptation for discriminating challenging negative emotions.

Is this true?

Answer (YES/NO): NO